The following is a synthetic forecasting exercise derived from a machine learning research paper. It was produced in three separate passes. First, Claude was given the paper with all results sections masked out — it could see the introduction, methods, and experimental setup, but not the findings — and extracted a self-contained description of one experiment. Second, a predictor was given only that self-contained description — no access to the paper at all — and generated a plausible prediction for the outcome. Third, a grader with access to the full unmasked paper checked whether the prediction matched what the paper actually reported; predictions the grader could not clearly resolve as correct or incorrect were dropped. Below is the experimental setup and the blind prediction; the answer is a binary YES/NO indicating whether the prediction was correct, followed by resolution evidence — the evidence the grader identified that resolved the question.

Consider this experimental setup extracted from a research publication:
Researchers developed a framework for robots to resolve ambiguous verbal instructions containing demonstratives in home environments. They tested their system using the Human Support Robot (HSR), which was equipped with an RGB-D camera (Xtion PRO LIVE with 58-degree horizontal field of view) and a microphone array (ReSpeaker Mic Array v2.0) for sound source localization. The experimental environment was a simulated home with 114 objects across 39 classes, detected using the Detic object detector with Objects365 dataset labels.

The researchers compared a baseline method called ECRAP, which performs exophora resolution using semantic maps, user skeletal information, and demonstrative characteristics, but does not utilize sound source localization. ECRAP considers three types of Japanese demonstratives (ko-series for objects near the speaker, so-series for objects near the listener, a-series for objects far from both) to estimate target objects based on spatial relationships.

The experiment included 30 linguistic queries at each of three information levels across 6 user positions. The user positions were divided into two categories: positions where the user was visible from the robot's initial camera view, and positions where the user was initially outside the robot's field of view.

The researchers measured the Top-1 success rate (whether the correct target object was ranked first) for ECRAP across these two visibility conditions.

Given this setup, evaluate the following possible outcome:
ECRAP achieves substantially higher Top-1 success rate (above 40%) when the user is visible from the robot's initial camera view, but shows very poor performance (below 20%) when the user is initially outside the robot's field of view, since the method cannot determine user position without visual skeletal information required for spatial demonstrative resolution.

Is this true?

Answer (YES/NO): NO